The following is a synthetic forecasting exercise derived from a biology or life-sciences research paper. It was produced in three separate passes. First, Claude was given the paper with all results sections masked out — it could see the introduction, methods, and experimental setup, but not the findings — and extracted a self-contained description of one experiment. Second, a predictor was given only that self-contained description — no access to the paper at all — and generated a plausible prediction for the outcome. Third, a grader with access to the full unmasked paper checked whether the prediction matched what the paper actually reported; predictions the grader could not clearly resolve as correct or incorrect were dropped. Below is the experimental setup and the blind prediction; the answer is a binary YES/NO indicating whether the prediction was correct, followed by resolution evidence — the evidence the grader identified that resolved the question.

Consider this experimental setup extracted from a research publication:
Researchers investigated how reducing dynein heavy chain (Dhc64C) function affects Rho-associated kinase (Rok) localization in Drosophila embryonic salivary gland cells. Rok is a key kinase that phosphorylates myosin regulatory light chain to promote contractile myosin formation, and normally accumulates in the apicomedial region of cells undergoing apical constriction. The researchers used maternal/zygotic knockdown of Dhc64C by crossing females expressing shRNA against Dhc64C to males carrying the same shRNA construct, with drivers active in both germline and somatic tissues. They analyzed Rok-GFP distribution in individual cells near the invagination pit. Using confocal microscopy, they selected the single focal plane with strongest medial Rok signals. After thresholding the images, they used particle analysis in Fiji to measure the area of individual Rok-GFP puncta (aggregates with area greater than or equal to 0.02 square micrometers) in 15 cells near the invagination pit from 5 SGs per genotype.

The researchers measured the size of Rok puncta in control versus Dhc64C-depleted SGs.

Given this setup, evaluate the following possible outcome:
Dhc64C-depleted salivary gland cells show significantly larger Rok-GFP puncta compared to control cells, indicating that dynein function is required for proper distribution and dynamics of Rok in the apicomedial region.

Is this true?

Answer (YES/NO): NO